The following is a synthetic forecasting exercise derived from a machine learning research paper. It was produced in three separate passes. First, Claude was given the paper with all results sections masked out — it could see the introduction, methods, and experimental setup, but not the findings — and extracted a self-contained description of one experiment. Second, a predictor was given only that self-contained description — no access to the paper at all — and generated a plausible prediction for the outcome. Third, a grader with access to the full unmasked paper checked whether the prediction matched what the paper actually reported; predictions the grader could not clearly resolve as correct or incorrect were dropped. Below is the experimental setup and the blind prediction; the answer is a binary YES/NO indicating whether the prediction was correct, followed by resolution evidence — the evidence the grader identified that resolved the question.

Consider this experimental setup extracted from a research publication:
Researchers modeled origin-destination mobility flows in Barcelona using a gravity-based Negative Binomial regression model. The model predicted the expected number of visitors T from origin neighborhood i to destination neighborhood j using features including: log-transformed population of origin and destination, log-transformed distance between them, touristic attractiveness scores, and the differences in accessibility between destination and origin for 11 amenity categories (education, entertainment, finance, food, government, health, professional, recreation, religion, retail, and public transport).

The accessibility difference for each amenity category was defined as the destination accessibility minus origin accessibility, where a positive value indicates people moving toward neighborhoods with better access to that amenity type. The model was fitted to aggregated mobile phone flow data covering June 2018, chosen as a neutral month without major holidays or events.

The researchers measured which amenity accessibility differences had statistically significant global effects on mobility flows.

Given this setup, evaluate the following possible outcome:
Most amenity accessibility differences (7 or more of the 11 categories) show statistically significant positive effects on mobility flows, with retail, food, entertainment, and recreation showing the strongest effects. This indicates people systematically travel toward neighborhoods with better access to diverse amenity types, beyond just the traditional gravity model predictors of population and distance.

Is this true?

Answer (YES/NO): NO